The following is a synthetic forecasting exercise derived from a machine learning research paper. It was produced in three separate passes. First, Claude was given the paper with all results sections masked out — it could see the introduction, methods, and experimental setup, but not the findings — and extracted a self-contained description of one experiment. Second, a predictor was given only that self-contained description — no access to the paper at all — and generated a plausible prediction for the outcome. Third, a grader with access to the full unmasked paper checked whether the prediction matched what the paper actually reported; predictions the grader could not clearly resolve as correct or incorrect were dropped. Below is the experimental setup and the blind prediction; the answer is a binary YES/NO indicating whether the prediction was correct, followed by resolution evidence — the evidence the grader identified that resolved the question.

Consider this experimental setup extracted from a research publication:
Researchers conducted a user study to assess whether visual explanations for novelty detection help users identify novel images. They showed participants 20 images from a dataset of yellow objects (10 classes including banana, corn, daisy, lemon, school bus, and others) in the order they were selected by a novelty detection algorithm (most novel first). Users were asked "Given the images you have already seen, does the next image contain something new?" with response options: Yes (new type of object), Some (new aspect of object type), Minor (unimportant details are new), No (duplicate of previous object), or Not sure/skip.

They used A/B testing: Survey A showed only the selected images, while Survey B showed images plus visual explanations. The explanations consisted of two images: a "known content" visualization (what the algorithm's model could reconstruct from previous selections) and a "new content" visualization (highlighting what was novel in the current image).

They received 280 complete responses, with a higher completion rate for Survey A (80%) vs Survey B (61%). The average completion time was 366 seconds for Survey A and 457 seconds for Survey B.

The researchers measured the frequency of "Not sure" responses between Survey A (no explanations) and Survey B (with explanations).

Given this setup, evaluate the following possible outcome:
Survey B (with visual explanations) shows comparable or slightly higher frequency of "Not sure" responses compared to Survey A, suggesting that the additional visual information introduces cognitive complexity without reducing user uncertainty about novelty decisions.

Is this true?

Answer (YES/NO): NO